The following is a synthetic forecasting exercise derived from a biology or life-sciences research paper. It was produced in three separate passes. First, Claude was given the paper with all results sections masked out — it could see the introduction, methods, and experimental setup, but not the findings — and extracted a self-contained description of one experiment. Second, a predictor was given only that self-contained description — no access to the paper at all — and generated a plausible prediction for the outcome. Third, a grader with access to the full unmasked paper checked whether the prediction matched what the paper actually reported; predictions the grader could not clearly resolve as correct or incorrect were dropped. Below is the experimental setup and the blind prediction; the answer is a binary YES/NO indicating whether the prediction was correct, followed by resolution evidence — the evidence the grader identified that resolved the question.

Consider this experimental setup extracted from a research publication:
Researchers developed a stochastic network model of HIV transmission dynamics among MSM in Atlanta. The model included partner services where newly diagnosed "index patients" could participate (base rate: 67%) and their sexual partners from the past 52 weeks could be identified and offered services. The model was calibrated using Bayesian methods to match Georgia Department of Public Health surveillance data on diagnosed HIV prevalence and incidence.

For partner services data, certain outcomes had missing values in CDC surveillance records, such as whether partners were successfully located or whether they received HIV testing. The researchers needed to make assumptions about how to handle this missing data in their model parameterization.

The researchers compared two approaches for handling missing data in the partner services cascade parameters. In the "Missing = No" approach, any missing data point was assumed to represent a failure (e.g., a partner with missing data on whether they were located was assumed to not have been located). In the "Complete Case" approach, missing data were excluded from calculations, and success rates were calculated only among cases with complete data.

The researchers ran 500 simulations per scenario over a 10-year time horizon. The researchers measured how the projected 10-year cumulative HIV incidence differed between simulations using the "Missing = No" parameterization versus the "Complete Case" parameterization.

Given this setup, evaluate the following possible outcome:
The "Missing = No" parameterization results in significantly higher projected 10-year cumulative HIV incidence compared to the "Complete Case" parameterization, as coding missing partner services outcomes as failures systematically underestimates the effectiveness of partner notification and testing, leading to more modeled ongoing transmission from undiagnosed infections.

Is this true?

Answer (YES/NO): NO